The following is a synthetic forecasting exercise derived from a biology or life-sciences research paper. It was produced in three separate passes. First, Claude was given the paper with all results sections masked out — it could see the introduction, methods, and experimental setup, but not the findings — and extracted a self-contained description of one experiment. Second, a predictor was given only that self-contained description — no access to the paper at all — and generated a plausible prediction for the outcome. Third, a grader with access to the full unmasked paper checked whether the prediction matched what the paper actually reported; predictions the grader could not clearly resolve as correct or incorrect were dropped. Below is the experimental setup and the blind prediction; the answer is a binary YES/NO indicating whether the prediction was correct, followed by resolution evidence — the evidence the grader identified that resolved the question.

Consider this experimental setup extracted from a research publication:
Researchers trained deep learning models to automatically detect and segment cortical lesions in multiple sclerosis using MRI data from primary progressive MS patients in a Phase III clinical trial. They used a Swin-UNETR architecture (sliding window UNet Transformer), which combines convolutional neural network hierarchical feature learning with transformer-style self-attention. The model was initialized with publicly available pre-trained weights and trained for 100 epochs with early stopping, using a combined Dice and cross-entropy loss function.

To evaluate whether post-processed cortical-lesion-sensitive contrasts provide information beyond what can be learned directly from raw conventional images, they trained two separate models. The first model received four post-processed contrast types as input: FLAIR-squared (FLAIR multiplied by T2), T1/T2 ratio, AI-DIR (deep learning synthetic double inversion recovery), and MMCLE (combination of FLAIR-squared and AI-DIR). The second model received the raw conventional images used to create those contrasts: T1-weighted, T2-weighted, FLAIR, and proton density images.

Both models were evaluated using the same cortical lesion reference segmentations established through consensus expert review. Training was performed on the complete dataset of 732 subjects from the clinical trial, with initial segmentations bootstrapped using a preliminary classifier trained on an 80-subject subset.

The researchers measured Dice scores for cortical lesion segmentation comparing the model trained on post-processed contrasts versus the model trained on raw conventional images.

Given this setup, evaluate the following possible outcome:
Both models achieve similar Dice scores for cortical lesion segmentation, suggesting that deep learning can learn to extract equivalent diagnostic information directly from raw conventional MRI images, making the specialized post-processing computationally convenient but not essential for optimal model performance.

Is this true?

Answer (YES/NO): NO